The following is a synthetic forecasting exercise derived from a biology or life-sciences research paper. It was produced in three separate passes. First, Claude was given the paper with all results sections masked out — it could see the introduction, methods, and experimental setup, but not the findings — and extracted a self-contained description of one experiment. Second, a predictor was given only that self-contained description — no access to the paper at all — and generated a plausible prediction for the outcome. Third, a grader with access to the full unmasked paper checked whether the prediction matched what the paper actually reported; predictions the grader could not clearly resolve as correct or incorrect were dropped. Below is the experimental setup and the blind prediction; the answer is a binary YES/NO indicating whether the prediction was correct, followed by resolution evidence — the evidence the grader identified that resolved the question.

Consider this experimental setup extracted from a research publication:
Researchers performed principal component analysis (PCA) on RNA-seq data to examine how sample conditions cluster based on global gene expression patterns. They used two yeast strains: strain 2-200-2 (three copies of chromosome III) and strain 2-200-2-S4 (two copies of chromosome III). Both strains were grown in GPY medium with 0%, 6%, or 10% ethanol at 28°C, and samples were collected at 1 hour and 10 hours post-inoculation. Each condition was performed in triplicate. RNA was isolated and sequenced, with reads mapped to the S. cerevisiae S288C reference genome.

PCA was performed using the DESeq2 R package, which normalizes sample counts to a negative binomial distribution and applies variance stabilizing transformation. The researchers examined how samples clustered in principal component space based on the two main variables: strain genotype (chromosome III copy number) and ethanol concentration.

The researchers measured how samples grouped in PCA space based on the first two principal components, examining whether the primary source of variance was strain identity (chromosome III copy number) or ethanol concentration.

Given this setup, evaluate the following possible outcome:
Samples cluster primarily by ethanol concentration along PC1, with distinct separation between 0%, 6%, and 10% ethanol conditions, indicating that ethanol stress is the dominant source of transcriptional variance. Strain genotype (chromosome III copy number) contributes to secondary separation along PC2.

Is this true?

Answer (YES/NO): NO